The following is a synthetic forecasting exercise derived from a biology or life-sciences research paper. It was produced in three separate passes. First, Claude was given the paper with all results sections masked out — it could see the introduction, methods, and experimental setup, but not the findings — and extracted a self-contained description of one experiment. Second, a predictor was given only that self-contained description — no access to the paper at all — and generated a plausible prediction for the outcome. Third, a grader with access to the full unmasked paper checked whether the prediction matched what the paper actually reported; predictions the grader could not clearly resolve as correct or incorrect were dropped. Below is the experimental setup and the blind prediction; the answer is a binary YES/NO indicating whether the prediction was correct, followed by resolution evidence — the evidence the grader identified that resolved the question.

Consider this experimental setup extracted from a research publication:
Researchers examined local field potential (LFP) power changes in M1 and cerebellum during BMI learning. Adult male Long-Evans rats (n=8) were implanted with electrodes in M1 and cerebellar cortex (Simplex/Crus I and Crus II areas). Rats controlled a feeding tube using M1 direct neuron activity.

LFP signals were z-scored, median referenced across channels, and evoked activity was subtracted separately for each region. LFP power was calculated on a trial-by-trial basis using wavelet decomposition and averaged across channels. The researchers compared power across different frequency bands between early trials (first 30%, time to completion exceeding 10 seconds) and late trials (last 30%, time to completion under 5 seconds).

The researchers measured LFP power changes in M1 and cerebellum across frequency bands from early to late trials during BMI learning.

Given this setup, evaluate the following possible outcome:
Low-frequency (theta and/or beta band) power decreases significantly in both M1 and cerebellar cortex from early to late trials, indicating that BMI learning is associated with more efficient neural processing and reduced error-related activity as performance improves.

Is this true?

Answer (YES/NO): NO